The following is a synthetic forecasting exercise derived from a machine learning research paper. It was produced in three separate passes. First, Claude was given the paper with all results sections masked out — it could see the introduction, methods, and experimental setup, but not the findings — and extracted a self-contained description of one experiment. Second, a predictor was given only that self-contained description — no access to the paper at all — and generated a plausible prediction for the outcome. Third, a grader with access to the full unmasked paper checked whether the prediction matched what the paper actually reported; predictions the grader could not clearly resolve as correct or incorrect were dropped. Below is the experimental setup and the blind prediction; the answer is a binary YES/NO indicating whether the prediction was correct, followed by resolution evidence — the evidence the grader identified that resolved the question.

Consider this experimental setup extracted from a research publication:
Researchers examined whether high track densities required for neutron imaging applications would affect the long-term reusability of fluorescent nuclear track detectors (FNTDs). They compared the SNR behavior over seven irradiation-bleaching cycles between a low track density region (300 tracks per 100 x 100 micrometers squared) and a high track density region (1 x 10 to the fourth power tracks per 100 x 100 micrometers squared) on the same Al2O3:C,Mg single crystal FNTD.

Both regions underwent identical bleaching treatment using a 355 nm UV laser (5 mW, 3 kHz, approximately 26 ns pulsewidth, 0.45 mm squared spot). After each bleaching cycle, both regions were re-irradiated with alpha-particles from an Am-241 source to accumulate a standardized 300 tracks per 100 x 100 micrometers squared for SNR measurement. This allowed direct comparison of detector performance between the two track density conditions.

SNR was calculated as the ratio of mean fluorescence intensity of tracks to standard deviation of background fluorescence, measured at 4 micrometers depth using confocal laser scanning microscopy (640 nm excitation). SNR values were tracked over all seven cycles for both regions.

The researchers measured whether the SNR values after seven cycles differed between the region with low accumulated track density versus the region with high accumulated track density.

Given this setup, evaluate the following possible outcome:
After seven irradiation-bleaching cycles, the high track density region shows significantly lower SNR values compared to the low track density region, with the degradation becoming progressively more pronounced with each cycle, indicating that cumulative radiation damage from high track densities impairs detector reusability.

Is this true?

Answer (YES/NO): NO